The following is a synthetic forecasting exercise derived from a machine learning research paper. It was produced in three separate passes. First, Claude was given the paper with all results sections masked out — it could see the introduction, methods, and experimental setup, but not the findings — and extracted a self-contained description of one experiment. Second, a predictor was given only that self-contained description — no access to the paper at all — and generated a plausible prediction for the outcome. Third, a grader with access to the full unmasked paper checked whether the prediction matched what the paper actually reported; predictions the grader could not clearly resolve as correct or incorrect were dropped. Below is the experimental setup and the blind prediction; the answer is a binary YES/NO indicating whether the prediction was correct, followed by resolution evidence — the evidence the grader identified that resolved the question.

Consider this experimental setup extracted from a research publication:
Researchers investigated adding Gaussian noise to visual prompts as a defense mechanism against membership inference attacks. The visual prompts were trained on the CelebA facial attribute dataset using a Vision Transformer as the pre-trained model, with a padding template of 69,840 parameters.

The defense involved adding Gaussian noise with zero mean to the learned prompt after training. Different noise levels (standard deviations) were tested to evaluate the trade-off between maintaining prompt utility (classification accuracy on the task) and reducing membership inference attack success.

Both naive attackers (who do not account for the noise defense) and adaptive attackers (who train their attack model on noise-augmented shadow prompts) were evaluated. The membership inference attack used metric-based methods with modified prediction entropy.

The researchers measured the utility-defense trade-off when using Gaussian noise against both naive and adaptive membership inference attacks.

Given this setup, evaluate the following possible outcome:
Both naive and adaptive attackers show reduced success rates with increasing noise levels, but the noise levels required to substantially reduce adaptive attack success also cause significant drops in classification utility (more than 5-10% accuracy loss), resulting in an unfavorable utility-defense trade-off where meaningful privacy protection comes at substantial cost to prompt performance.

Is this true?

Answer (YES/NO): NO